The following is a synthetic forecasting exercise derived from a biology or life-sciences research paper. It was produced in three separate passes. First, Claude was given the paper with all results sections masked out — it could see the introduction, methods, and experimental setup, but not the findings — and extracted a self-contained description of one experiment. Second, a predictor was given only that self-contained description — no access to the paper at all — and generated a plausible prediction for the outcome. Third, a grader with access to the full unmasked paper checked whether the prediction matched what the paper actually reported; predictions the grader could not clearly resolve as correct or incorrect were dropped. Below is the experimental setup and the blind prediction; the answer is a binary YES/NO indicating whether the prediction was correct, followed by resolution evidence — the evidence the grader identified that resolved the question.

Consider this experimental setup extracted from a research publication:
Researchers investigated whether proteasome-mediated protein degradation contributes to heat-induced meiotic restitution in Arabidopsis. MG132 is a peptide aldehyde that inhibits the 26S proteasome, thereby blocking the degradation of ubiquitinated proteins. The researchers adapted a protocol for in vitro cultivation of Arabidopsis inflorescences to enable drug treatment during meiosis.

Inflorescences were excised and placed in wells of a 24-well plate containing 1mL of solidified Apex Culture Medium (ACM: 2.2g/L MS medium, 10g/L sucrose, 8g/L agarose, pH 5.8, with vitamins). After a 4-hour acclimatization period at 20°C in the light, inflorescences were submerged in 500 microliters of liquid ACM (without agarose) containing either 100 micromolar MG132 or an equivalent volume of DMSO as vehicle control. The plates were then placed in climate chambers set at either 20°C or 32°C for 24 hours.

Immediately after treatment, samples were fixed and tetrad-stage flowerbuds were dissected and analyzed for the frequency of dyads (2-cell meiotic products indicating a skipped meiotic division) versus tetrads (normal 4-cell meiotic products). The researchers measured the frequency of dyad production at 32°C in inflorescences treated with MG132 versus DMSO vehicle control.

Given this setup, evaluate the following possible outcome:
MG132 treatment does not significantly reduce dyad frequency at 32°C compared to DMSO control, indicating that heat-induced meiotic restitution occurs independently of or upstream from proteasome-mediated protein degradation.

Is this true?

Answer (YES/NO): YES